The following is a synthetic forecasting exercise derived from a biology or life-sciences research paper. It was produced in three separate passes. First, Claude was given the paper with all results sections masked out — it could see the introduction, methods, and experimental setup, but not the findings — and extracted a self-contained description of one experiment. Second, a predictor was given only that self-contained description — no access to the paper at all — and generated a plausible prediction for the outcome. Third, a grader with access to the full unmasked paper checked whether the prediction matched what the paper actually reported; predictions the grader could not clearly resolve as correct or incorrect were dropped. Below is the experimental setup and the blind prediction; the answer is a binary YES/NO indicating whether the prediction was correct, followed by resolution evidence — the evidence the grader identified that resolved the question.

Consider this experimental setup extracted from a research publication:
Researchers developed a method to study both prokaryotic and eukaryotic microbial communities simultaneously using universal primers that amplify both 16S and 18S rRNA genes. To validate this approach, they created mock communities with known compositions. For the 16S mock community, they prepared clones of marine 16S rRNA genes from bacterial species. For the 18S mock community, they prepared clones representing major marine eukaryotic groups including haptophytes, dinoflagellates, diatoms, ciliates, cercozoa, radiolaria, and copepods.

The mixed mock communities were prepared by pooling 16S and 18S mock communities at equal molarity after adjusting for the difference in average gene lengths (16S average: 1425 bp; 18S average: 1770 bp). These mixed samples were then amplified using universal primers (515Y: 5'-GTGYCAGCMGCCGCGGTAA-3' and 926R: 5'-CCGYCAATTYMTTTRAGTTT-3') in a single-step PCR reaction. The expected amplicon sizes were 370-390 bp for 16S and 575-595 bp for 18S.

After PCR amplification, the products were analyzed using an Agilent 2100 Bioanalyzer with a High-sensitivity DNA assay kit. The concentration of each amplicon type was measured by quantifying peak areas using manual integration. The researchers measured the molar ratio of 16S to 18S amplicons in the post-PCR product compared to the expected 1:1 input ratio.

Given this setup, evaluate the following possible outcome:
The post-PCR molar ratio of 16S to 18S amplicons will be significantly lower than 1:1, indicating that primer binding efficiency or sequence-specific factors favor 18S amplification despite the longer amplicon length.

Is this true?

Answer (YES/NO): NO